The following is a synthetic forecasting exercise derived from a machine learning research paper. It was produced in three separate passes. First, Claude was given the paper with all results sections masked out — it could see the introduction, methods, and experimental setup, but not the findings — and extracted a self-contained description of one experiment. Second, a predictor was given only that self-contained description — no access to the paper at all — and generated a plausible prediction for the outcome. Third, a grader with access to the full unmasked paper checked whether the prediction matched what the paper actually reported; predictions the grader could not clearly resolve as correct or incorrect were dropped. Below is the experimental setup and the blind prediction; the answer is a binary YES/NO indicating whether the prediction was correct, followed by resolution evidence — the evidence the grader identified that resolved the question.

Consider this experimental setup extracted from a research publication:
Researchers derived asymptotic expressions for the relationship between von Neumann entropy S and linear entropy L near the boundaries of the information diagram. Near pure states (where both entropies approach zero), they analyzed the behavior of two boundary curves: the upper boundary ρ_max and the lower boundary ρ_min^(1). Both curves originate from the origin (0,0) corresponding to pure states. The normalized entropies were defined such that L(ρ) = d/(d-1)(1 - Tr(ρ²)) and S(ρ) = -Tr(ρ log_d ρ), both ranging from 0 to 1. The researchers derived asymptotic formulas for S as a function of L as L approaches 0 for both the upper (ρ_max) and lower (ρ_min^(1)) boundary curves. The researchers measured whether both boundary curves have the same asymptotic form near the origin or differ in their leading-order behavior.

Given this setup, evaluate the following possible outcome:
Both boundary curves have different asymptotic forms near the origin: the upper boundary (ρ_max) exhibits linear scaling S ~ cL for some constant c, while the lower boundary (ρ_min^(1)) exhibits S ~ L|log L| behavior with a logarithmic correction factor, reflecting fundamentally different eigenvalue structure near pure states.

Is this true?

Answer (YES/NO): NO